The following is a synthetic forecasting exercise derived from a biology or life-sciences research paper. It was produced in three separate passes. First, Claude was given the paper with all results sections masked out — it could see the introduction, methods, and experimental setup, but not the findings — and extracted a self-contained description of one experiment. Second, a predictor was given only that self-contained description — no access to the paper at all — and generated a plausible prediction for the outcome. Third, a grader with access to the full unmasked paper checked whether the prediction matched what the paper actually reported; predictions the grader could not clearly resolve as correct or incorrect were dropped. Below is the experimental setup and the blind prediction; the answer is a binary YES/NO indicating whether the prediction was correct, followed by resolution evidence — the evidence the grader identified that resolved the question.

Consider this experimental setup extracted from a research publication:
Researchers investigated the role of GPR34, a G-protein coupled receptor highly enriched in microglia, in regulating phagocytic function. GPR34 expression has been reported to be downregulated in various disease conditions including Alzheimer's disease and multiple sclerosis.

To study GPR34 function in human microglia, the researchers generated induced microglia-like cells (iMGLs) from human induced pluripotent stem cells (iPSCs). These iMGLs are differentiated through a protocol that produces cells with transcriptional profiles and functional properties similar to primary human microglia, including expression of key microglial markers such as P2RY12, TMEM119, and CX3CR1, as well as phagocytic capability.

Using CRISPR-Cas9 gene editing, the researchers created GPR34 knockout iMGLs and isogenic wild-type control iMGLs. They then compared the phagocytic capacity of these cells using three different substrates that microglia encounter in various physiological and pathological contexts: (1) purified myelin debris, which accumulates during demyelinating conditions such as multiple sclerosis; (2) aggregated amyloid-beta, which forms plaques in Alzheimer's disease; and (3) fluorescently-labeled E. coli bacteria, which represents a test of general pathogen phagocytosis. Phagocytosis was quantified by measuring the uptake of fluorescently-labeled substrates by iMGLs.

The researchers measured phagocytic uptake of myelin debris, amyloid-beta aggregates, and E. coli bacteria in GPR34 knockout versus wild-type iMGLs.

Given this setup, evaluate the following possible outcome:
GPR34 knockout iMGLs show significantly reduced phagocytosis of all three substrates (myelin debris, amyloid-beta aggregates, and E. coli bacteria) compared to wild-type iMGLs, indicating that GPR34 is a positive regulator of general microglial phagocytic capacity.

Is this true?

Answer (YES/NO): NO